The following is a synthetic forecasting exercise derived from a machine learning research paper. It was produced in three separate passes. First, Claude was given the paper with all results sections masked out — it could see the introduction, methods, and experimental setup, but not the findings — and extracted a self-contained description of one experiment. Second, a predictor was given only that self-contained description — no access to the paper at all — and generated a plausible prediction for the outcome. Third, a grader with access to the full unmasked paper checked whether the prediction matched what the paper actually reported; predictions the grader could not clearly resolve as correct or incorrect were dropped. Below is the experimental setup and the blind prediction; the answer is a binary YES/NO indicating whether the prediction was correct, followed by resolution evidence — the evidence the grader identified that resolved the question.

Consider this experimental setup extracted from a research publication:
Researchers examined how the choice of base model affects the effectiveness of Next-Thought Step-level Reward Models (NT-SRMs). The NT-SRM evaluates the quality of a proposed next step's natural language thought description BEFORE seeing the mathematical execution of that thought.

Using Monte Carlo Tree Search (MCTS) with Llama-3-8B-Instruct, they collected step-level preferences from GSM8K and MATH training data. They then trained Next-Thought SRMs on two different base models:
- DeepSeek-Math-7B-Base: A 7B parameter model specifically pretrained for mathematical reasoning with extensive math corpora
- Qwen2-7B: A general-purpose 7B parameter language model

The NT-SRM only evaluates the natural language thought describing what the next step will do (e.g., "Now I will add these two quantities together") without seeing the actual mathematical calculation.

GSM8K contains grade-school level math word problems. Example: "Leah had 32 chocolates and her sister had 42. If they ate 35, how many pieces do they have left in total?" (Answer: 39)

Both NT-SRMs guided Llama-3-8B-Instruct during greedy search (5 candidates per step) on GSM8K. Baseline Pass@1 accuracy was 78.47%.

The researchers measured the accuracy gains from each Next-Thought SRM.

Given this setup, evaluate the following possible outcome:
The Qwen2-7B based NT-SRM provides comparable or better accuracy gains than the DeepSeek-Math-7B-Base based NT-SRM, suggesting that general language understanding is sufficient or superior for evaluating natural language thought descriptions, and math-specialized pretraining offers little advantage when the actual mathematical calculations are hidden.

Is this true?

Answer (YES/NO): YES